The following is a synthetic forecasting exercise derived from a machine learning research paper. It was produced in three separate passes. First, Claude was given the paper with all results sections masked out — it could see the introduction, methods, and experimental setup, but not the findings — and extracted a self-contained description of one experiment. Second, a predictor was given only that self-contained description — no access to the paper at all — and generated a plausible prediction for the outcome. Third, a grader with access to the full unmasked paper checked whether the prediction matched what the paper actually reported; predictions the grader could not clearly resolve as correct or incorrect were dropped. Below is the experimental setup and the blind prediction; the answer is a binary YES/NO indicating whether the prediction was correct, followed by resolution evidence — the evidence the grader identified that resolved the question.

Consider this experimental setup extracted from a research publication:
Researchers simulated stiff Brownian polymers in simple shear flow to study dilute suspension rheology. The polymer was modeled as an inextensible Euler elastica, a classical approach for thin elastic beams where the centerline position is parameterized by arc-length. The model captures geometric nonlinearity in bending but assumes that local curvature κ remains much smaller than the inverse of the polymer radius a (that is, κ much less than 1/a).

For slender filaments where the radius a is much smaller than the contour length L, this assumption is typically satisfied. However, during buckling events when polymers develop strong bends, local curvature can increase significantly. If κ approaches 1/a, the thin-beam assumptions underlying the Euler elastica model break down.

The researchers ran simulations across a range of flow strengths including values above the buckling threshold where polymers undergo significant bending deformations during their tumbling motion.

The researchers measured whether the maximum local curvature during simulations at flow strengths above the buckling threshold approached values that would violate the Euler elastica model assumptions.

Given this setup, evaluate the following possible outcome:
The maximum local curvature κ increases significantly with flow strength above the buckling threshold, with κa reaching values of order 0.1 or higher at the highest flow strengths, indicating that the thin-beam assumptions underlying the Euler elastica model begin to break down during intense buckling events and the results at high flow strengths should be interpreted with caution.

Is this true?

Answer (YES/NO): NO